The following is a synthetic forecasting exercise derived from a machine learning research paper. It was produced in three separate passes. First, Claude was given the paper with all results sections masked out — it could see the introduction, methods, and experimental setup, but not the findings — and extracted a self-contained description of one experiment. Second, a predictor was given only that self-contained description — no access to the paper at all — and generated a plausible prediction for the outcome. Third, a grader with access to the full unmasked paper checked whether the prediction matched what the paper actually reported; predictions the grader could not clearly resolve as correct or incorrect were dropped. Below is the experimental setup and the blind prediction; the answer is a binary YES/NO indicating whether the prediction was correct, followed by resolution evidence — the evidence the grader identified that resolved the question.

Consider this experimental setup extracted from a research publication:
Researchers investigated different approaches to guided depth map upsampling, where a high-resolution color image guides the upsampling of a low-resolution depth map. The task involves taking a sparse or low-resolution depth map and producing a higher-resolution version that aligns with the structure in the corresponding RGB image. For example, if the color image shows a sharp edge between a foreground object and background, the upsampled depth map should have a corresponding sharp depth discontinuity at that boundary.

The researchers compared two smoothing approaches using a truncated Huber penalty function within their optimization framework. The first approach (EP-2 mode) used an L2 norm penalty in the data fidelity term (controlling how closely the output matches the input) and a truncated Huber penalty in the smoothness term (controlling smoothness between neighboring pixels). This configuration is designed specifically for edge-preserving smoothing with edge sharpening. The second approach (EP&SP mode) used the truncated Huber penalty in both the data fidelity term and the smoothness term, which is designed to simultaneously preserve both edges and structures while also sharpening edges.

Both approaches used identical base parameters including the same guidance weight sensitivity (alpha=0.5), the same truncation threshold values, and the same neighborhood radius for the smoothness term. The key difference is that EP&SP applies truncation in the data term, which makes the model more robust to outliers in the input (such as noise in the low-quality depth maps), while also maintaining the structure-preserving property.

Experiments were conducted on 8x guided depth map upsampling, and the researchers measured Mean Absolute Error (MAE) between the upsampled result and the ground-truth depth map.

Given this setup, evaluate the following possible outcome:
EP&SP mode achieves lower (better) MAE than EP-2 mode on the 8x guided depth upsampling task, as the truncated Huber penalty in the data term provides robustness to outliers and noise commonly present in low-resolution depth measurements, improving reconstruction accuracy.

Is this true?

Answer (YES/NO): YES